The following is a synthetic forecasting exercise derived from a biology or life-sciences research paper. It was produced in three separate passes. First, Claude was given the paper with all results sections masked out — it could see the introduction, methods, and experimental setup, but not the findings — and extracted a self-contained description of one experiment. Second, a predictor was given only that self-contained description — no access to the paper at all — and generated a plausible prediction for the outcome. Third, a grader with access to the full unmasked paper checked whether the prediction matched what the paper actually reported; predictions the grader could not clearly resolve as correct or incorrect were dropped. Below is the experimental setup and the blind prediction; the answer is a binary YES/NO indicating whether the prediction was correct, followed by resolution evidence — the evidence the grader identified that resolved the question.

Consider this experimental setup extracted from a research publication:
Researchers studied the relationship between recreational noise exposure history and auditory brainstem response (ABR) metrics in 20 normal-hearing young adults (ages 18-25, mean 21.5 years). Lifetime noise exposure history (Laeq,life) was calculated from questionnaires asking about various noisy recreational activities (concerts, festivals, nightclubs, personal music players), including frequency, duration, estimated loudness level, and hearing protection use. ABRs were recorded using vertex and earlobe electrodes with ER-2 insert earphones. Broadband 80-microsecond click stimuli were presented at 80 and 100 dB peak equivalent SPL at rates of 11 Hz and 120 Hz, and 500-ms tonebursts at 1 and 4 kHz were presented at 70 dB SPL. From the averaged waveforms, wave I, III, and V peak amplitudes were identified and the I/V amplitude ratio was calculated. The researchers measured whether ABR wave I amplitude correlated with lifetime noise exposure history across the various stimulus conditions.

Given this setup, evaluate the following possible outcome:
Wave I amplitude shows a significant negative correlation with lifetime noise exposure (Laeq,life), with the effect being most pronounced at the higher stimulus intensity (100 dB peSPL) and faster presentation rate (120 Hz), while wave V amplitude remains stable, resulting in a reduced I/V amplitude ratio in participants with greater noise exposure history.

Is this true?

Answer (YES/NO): NO